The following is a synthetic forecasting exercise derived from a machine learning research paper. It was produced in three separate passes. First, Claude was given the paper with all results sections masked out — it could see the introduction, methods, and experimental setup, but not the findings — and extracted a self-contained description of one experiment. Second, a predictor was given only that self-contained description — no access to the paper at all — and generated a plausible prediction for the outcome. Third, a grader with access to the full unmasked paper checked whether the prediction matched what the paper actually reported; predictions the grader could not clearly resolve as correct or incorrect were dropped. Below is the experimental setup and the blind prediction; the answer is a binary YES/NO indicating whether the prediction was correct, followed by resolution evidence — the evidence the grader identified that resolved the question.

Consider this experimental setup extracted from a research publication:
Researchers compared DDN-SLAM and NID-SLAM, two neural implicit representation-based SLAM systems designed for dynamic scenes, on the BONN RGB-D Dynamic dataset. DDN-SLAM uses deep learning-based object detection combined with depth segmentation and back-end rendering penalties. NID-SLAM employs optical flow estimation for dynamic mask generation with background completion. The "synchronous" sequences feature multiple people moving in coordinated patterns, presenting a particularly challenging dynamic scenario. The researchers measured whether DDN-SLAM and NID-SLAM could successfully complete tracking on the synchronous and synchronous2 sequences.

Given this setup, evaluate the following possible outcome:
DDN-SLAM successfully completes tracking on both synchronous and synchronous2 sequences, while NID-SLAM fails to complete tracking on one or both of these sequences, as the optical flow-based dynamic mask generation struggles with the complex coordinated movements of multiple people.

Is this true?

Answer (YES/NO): YES